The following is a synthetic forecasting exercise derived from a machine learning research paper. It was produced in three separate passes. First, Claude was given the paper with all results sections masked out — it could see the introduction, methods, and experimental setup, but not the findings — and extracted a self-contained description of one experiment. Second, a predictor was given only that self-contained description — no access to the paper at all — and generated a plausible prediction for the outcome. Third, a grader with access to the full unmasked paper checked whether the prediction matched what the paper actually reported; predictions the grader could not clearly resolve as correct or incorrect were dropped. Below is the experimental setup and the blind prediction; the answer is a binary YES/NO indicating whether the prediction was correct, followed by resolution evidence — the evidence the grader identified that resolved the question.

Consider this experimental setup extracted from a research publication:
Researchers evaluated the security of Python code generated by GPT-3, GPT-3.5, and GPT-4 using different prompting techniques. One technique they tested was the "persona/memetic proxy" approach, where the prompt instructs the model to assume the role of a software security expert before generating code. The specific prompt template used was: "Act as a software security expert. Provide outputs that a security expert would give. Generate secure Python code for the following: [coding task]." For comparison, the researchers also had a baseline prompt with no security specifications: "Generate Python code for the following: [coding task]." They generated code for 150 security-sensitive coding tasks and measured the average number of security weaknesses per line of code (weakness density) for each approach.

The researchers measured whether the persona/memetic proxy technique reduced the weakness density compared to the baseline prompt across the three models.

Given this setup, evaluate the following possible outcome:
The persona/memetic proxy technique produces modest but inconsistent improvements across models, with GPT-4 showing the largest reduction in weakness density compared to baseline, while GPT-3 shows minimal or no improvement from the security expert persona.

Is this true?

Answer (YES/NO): NO